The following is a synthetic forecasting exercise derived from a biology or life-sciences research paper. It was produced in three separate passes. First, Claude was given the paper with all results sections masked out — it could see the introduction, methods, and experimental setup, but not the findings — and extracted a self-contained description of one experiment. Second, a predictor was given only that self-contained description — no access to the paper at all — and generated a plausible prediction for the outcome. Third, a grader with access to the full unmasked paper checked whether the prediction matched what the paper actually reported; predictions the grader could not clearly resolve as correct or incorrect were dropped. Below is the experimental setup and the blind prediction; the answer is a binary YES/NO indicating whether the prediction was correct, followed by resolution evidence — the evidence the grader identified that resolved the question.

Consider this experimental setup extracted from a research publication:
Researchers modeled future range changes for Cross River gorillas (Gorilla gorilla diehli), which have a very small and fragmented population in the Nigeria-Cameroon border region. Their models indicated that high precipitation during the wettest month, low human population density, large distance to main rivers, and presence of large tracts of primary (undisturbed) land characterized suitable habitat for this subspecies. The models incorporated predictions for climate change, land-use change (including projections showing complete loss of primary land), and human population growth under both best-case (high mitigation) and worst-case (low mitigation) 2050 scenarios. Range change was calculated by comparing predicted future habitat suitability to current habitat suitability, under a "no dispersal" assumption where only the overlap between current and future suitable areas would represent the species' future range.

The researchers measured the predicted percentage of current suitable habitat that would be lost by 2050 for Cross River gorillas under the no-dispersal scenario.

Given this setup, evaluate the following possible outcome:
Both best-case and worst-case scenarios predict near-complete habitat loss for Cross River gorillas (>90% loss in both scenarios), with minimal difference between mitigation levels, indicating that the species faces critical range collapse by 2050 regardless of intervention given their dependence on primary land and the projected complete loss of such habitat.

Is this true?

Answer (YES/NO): NO